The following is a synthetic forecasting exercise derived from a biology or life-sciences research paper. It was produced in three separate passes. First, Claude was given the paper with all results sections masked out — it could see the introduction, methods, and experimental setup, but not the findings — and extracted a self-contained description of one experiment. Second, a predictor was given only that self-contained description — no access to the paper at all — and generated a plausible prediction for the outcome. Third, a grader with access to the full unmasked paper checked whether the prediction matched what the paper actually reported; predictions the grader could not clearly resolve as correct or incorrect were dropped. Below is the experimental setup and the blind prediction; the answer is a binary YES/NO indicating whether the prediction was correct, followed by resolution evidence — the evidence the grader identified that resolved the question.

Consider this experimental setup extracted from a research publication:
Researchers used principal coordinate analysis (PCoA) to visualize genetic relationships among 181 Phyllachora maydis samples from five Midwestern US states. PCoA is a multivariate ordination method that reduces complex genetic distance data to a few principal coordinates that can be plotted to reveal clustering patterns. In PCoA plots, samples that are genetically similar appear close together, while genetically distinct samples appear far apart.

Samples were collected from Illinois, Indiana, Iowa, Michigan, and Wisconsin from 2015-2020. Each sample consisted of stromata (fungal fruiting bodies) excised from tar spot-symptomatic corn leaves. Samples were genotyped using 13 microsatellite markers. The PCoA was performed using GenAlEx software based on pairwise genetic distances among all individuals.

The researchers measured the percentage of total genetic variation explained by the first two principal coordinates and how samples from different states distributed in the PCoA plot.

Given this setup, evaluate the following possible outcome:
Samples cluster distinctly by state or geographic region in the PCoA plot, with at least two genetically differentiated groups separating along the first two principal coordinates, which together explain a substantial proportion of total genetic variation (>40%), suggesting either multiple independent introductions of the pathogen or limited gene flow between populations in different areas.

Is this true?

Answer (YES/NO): NO